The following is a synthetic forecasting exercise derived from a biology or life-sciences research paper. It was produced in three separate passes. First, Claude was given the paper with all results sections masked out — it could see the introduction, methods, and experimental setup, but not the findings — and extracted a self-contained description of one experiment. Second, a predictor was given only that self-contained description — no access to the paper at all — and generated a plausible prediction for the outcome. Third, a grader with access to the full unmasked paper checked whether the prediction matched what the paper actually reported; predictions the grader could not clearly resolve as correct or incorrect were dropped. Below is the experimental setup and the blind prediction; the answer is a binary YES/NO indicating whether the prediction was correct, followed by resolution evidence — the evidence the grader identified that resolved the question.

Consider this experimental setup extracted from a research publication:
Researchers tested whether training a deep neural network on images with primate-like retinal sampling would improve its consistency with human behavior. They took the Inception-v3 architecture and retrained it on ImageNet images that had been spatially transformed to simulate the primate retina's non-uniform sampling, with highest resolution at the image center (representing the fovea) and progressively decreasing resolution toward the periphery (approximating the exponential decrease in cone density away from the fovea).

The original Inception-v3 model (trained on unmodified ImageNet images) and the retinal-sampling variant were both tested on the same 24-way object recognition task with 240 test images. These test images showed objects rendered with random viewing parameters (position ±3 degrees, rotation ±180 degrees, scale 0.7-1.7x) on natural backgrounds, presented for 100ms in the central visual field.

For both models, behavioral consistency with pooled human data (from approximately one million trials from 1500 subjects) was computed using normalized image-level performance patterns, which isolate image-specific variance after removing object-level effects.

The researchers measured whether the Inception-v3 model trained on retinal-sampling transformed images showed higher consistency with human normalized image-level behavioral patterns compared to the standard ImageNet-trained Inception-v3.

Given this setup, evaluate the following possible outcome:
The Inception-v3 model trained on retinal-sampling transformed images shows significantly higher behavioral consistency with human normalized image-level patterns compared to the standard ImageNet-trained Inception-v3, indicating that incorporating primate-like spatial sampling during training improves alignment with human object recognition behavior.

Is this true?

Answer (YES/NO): NO